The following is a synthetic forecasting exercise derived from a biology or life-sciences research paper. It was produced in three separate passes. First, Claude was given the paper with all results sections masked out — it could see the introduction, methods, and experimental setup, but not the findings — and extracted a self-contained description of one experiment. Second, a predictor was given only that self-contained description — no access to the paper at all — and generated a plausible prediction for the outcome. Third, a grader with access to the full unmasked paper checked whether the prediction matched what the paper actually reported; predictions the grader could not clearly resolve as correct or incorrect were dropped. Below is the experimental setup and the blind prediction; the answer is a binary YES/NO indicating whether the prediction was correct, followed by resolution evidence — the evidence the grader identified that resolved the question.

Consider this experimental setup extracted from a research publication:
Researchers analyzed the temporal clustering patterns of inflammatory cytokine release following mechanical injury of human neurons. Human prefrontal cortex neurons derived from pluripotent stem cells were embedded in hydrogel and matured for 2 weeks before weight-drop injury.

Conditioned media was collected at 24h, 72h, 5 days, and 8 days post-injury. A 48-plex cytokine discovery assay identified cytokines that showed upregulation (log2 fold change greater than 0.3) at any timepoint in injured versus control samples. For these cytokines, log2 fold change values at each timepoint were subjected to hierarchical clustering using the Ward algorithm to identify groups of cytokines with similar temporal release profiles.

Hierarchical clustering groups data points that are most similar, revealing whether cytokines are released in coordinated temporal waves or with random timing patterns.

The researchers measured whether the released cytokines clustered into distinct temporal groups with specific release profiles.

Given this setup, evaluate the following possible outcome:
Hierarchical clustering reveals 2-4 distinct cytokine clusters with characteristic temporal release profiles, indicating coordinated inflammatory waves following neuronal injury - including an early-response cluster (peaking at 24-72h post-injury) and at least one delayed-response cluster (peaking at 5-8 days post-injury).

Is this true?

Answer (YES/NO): YES